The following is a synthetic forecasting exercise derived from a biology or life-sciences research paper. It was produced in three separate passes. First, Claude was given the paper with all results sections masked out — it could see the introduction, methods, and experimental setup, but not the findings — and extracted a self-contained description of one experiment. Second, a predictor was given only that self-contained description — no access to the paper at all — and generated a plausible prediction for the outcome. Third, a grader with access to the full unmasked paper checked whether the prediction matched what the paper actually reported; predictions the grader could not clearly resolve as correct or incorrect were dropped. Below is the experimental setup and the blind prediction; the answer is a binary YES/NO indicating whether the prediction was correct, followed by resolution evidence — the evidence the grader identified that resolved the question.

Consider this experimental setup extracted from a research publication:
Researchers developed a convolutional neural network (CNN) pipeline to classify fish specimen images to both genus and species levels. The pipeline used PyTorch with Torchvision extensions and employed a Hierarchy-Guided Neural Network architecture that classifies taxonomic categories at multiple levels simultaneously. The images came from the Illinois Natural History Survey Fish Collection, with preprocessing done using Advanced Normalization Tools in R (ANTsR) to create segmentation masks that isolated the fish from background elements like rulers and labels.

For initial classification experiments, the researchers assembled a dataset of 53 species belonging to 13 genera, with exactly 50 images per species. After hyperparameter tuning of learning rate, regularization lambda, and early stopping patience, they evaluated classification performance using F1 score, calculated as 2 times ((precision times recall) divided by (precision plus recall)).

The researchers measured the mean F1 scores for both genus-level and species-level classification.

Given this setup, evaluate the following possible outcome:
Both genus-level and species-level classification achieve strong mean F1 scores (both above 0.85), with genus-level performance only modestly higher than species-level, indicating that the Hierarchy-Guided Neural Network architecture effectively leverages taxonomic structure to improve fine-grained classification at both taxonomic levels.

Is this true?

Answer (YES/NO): NO